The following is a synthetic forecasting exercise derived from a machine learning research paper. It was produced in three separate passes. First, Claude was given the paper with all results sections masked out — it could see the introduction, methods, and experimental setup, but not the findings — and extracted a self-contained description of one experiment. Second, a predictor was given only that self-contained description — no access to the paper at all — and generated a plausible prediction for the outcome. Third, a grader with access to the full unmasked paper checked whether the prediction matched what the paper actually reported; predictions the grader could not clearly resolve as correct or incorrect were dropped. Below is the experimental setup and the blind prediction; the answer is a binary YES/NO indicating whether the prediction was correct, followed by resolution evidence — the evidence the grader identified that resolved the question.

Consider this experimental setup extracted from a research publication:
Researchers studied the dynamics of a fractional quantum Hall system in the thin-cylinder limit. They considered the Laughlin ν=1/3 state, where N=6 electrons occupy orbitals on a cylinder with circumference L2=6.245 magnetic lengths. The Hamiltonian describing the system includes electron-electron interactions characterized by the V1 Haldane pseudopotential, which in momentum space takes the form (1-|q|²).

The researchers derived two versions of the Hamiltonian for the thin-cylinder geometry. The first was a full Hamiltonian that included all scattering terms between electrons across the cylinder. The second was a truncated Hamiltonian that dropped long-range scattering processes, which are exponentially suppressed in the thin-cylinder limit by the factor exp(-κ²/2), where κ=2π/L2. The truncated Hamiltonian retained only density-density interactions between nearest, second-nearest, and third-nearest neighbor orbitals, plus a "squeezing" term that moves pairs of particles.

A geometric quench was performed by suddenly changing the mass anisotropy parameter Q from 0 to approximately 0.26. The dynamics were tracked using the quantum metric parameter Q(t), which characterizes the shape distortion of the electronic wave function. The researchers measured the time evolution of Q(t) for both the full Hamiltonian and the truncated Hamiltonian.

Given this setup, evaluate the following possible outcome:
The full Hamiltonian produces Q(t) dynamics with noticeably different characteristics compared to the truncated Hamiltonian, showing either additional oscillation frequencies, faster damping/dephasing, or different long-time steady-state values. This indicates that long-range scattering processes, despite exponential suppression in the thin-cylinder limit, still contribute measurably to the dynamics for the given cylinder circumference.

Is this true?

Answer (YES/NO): NO